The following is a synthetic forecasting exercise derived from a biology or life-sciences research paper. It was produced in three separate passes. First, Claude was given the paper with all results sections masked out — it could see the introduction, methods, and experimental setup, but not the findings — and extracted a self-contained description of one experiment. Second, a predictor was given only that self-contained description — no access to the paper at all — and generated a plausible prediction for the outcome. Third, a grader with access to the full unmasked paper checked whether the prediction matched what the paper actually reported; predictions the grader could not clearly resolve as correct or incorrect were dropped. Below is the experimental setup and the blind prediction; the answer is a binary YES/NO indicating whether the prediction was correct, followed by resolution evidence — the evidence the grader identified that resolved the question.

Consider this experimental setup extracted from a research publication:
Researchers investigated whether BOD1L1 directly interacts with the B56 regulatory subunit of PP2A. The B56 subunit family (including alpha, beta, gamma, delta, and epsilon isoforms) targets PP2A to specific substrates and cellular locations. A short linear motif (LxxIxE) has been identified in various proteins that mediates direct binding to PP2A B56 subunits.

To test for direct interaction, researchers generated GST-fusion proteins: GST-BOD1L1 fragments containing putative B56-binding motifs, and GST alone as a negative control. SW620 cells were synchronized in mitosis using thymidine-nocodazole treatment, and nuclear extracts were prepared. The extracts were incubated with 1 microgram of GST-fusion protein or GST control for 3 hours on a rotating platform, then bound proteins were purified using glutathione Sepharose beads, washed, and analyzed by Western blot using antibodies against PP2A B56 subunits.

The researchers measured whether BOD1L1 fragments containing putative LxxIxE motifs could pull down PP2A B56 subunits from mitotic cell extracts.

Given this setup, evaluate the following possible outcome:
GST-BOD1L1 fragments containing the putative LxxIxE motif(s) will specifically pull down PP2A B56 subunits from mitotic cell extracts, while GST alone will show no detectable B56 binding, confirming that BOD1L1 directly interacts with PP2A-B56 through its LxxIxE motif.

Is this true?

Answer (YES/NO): NO